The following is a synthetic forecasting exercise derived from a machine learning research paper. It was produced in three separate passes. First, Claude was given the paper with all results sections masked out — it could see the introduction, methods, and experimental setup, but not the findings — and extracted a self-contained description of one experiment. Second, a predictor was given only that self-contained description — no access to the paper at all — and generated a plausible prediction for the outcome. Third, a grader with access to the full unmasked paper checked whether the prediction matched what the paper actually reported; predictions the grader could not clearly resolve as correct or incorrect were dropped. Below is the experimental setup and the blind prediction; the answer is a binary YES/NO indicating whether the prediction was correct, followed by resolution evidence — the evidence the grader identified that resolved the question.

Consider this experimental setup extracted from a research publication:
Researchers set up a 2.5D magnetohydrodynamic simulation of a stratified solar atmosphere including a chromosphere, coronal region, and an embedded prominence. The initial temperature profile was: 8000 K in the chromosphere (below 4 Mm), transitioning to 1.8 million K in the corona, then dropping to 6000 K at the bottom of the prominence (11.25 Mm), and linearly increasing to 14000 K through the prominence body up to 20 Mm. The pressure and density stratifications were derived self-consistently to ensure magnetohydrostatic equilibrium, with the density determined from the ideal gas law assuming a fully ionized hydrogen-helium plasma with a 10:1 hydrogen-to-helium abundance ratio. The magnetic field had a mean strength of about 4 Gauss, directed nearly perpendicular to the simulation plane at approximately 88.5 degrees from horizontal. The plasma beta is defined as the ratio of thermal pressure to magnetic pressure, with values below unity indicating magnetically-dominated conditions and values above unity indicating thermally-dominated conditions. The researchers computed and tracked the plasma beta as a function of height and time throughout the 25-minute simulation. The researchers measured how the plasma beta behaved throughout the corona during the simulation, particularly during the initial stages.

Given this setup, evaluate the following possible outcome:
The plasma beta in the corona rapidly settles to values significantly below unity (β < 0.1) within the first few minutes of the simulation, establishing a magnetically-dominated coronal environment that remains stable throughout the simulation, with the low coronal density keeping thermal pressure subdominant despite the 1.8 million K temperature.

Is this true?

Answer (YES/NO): NO